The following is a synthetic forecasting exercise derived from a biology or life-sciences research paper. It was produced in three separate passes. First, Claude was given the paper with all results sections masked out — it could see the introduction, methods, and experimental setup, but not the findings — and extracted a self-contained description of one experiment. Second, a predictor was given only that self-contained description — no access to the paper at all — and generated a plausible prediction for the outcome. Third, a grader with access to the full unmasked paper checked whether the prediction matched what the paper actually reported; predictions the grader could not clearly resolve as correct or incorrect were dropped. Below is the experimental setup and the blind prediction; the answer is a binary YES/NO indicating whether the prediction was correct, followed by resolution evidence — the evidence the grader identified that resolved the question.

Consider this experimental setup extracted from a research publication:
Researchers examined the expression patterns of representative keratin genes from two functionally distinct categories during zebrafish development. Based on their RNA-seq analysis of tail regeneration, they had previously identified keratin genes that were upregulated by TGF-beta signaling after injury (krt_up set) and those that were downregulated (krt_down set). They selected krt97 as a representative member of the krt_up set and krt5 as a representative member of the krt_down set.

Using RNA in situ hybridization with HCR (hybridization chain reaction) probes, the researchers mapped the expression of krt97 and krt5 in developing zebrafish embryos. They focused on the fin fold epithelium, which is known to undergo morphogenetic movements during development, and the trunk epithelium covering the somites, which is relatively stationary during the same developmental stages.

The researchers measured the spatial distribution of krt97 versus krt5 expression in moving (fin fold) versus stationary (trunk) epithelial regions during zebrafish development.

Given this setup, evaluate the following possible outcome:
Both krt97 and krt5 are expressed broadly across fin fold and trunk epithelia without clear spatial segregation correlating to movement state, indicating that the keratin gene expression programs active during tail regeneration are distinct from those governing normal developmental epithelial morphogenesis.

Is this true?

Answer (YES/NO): NO